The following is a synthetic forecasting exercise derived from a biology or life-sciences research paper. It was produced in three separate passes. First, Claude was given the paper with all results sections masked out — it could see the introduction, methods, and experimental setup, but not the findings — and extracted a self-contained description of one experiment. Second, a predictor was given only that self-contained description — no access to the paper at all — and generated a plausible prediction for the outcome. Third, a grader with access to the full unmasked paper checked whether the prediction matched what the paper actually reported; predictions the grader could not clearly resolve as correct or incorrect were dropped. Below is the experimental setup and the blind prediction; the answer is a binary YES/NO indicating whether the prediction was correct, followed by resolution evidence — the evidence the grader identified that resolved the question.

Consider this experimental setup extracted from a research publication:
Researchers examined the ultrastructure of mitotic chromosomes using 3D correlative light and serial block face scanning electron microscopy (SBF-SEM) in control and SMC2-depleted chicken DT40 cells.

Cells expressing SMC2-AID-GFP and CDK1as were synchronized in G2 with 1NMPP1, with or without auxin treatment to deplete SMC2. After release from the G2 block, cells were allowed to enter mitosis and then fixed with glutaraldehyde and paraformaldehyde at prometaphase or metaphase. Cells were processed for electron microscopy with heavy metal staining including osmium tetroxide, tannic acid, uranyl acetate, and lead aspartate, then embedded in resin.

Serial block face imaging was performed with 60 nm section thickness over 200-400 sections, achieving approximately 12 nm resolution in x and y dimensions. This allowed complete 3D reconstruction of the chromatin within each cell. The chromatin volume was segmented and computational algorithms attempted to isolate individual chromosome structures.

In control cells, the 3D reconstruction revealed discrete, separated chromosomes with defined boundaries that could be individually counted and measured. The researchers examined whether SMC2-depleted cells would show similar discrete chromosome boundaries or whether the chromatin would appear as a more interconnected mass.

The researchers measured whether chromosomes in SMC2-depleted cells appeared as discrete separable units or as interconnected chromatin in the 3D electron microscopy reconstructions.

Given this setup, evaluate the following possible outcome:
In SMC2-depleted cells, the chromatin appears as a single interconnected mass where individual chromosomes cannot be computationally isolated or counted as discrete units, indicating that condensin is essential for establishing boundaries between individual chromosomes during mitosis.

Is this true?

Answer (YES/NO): NO